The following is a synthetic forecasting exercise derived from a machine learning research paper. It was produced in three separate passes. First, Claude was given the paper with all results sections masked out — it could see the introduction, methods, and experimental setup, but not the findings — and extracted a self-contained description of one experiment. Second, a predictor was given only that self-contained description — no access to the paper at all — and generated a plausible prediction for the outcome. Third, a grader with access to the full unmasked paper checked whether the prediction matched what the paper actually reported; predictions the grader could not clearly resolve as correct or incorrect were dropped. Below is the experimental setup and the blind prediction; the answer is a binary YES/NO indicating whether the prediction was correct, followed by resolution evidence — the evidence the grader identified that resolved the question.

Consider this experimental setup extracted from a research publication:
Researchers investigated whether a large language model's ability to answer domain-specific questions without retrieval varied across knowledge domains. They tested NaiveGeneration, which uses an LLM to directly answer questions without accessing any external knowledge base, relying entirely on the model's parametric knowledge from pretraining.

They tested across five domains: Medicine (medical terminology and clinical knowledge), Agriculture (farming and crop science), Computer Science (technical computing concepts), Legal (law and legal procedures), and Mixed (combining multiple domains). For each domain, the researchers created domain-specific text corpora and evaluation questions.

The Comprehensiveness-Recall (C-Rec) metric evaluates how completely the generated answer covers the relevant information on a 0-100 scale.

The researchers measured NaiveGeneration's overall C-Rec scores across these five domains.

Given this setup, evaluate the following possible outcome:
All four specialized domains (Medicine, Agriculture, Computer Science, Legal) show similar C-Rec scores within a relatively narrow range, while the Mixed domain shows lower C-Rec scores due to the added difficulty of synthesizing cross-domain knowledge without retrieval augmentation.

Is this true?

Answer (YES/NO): NO